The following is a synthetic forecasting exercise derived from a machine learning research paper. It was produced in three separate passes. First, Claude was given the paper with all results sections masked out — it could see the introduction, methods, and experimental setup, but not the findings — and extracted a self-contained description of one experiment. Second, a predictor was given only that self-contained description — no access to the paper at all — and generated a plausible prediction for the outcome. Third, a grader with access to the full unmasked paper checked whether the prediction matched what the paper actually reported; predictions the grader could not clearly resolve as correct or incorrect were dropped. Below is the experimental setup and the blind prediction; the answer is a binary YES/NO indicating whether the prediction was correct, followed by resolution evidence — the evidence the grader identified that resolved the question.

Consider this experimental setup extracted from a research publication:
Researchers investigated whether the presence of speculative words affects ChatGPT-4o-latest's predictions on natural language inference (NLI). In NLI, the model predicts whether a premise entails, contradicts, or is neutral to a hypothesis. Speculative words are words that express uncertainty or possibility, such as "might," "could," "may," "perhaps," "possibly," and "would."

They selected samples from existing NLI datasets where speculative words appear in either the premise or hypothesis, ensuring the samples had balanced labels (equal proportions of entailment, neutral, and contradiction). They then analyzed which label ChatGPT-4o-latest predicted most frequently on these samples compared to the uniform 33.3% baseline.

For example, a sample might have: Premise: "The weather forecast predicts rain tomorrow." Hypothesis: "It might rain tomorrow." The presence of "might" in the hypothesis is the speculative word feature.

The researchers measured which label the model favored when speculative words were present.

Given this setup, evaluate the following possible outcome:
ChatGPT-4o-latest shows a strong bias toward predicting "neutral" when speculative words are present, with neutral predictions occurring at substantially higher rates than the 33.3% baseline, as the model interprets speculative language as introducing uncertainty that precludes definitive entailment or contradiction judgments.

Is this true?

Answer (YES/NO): NO